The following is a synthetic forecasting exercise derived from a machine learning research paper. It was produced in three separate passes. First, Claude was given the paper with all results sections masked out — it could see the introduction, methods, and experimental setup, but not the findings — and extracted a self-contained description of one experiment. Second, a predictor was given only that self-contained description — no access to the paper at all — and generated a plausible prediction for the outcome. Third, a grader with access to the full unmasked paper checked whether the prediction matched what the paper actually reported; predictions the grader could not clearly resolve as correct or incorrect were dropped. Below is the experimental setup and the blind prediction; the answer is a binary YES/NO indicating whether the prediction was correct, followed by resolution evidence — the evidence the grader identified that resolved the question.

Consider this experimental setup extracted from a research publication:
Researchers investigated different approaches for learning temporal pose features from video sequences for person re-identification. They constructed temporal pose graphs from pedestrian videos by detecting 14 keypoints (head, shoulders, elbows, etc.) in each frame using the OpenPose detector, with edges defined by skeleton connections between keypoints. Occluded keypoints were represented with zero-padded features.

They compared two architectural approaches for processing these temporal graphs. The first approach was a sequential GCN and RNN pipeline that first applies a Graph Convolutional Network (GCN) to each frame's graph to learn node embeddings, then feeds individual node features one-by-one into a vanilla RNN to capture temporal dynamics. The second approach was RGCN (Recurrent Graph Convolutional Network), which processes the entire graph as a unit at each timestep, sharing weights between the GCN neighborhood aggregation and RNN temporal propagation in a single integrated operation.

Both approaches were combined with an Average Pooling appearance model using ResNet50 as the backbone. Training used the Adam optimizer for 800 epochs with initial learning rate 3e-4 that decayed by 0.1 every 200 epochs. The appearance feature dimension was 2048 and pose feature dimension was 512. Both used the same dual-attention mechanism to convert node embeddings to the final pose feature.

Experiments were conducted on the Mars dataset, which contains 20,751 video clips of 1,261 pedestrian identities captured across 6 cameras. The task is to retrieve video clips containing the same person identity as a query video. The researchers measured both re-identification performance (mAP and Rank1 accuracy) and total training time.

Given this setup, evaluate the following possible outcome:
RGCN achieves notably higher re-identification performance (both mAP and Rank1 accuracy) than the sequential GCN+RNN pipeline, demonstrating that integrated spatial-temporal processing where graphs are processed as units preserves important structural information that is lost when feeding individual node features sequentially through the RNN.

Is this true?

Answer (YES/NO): NO